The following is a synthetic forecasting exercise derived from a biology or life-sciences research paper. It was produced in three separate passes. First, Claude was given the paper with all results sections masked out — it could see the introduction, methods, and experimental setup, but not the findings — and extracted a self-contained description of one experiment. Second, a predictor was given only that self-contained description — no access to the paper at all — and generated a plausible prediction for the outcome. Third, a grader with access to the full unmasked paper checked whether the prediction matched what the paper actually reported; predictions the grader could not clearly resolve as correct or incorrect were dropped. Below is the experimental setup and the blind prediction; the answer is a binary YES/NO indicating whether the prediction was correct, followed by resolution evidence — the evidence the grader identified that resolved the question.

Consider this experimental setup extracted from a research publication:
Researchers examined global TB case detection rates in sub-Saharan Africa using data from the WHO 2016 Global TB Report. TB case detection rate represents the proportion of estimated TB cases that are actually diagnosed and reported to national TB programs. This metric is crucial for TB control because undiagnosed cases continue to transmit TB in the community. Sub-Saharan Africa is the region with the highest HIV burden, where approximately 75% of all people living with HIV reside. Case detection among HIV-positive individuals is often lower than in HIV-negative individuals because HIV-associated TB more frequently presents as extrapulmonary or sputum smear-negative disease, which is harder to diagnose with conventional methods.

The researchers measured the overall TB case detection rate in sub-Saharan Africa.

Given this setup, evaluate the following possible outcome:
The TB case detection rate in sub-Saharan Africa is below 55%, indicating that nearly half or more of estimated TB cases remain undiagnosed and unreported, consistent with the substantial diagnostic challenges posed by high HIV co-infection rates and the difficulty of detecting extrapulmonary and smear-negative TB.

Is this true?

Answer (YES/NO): YES